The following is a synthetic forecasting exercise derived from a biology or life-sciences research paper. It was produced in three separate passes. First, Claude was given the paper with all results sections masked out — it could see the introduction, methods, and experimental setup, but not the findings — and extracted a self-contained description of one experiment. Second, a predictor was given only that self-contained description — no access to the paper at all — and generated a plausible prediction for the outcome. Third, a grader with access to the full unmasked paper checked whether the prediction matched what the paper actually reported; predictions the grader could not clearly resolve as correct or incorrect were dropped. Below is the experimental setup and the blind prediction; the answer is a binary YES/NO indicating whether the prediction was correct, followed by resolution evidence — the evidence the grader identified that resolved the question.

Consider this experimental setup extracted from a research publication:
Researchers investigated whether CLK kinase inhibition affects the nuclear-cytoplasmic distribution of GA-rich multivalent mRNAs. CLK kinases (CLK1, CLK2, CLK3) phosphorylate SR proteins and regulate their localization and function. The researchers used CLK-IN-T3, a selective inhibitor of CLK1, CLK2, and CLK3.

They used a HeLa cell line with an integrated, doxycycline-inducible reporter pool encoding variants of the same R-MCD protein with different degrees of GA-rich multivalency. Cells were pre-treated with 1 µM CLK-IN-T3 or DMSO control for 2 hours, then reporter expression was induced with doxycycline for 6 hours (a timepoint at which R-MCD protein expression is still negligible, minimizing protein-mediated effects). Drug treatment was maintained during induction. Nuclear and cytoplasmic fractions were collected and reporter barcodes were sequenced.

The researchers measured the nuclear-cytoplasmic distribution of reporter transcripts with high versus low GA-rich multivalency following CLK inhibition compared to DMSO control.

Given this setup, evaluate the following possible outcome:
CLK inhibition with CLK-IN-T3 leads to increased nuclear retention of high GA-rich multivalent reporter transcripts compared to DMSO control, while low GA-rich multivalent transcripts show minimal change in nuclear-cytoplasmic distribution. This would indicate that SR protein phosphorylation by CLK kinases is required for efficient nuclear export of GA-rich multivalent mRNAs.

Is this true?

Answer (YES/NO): NO